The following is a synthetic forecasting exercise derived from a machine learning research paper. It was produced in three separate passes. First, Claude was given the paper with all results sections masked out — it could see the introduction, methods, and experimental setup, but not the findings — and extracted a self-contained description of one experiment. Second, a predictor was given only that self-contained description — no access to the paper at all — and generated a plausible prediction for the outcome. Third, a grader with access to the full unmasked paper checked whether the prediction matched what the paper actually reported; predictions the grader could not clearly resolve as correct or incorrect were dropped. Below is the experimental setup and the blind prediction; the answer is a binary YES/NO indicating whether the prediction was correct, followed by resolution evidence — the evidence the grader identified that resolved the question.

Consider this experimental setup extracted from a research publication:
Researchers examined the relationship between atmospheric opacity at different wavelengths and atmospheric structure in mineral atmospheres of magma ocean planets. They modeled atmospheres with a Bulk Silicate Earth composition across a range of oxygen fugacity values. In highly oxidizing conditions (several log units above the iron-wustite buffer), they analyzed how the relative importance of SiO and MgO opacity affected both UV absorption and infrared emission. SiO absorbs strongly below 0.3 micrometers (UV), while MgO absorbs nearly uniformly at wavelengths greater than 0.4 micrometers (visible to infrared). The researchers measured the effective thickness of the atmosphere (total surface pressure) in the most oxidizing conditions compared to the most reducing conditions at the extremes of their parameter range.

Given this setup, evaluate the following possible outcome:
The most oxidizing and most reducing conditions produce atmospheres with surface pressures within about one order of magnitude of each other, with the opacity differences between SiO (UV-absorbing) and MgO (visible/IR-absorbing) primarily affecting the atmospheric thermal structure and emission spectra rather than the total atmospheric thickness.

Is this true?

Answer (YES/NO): NO